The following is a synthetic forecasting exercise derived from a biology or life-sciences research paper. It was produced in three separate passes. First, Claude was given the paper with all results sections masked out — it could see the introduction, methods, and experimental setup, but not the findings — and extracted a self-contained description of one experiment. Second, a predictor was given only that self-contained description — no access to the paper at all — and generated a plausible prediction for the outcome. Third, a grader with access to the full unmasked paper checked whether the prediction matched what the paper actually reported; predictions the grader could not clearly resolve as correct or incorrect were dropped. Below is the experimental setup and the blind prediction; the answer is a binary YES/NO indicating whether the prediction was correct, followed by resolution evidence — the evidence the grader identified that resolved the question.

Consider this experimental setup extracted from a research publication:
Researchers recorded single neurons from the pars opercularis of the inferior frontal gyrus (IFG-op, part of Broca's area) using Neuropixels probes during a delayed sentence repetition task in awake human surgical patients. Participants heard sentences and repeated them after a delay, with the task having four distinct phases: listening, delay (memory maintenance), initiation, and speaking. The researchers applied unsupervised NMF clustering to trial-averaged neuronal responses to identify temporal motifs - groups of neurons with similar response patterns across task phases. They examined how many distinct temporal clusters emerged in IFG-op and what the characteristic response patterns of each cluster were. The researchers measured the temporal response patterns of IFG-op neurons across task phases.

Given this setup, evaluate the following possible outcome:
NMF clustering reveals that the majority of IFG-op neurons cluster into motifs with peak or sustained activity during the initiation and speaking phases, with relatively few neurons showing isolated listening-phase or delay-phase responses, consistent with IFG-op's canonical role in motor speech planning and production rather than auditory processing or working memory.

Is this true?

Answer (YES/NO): NO